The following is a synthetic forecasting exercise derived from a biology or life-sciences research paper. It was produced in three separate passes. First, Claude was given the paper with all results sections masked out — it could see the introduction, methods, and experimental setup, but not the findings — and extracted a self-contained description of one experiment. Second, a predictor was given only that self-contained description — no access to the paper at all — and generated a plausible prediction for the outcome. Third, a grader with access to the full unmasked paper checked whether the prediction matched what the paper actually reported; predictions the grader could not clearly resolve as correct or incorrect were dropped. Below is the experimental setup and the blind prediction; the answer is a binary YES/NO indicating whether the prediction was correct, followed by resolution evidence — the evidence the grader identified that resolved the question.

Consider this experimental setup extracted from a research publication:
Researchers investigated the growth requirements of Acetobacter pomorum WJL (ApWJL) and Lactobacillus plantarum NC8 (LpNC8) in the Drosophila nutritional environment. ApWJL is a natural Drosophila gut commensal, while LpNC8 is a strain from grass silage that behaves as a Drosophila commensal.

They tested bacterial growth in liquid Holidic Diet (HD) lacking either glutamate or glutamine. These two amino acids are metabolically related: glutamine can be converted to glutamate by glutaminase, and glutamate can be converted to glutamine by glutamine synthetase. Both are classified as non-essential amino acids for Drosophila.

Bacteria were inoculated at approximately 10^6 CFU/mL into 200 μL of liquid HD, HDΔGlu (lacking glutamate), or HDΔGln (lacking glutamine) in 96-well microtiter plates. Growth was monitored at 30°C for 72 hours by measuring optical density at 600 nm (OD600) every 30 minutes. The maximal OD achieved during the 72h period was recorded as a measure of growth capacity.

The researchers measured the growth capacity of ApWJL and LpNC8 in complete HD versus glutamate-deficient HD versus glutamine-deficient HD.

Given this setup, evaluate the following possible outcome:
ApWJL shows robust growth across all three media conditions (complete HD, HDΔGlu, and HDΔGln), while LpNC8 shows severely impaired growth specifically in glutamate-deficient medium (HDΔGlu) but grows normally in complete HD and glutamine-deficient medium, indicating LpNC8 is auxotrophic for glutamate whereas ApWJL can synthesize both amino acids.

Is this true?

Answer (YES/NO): NO